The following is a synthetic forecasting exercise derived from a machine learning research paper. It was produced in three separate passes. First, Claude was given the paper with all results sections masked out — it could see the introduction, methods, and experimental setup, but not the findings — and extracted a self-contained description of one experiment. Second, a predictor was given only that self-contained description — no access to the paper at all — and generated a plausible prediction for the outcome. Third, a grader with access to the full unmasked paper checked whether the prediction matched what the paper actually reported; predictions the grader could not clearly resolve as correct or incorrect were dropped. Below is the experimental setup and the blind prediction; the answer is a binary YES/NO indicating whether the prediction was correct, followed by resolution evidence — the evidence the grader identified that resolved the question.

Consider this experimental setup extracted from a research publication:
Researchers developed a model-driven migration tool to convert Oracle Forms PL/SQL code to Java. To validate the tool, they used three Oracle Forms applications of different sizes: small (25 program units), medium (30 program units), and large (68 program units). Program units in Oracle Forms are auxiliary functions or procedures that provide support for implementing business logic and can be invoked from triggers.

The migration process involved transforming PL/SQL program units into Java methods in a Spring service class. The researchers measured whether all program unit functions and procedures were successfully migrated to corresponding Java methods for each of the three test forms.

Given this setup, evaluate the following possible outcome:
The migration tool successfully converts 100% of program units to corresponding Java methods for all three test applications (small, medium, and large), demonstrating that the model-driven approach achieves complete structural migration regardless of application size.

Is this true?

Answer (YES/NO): YES